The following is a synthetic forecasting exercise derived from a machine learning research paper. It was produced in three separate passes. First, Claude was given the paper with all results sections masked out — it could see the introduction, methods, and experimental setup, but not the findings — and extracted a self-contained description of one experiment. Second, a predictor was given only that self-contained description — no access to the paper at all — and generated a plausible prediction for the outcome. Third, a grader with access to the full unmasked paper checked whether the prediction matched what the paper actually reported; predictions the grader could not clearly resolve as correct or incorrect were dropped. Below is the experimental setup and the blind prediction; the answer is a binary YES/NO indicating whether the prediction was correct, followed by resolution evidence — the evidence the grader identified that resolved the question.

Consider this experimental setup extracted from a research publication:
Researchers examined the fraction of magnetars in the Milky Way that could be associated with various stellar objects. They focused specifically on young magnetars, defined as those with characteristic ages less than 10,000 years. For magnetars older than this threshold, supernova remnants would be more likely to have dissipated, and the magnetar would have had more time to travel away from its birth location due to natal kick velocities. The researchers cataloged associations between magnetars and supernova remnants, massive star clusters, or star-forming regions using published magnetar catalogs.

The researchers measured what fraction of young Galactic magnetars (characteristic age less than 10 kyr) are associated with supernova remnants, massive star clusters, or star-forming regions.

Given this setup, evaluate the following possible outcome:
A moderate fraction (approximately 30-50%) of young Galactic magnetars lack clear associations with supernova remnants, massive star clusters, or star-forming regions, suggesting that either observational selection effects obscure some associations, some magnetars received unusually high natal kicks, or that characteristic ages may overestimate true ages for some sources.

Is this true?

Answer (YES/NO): NO